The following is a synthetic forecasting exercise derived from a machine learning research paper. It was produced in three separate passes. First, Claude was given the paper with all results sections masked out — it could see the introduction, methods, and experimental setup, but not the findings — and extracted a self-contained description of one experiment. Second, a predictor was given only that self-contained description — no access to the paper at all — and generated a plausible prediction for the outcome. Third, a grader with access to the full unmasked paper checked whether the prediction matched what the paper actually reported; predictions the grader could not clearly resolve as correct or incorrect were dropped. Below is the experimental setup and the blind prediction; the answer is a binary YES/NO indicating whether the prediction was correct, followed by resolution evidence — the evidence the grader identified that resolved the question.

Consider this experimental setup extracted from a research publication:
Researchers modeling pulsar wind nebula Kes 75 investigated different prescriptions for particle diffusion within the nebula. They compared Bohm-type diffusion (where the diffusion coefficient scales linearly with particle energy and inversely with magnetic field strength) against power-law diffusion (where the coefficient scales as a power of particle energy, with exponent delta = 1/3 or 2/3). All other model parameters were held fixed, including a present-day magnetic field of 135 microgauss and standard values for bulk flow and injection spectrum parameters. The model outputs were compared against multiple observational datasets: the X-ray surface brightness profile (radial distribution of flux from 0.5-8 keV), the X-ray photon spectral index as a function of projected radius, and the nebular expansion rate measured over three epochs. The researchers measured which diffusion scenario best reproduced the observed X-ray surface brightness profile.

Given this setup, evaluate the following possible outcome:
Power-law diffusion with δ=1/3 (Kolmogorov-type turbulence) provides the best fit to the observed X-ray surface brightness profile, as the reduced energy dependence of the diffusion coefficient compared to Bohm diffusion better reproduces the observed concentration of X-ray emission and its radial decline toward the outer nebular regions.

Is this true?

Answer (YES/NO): NO